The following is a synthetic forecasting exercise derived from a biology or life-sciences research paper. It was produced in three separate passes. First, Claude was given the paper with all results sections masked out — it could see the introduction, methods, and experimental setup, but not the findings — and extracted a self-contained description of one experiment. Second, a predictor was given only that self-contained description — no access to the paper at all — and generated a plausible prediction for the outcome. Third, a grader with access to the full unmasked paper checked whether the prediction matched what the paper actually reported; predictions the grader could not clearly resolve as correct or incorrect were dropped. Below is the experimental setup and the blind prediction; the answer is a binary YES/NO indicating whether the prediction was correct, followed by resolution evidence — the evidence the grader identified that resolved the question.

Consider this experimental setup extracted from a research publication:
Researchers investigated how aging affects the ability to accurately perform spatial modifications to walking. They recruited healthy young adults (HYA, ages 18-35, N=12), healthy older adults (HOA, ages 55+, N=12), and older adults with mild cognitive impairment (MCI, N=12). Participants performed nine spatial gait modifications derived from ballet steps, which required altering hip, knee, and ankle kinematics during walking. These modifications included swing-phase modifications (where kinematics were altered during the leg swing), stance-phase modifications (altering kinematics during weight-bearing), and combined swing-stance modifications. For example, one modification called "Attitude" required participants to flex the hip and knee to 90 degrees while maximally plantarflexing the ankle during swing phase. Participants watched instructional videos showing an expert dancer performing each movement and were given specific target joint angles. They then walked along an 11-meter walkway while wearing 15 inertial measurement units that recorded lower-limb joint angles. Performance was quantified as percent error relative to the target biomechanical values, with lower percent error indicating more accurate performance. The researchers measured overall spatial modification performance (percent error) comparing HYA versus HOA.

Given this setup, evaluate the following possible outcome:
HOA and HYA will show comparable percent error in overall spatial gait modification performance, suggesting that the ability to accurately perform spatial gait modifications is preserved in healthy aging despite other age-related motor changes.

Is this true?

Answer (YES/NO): NO